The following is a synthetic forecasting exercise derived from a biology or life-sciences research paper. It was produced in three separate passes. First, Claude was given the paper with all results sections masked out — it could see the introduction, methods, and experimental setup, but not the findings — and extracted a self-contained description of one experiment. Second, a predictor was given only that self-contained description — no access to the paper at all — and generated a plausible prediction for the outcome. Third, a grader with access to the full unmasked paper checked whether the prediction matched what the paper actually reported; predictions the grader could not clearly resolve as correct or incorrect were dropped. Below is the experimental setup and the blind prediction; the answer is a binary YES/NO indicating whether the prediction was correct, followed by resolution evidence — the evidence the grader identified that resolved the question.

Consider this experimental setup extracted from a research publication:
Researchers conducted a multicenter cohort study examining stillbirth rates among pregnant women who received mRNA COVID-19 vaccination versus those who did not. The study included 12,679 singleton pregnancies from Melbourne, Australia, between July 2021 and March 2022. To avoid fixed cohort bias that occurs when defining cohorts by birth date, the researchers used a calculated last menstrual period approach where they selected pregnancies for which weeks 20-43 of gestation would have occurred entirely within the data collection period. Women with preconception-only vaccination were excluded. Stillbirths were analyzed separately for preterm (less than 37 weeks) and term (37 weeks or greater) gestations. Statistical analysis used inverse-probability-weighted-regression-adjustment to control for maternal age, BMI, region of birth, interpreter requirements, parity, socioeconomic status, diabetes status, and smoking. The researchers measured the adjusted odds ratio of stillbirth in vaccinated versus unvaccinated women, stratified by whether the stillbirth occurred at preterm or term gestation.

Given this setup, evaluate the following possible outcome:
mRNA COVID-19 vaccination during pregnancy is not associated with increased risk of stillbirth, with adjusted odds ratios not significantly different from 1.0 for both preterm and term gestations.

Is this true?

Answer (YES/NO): NO